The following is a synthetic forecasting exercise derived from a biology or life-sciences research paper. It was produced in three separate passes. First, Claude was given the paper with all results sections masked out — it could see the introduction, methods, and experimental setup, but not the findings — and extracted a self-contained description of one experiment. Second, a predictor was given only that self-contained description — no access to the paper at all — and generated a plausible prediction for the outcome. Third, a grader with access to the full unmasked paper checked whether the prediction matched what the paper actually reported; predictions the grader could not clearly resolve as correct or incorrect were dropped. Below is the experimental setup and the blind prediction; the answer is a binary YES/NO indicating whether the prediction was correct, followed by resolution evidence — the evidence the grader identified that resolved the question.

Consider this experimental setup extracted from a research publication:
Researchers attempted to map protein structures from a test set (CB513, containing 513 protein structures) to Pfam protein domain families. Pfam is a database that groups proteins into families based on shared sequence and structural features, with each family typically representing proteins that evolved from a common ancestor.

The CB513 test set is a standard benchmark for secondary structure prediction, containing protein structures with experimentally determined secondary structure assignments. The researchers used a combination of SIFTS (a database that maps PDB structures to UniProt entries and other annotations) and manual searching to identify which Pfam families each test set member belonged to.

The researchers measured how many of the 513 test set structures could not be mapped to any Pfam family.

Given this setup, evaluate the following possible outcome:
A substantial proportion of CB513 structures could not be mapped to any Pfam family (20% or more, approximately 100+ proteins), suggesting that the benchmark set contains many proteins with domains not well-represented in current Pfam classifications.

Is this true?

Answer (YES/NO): NO